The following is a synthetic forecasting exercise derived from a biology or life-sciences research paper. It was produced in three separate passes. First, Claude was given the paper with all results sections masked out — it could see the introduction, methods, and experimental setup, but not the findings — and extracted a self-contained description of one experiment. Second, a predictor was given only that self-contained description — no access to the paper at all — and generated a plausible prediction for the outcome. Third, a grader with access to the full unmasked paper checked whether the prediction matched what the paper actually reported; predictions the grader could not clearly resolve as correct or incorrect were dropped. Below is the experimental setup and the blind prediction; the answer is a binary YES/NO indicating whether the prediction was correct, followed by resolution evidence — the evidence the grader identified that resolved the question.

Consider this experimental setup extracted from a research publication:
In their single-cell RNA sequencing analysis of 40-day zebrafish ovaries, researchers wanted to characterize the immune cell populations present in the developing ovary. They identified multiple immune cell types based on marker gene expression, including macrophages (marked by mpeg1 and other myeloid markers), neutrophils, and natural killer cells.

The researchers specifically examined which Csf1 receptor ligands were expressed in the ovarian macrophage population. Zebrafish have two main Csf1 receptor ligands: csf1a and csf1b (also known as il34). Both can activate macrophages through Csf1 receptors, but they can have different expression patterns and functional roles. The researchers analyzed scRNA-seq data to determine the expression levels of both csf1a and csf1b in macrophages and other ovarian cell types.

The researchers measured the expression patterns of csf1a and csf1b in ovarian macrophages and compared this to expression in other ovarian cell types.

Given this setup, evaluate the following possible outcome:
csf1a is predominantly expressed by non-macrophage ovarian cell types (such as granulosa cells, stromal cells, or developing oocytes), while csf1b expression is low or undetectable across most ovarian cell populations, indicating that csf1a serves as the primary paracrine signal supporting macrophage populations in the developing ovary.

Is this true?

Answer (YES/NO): YES